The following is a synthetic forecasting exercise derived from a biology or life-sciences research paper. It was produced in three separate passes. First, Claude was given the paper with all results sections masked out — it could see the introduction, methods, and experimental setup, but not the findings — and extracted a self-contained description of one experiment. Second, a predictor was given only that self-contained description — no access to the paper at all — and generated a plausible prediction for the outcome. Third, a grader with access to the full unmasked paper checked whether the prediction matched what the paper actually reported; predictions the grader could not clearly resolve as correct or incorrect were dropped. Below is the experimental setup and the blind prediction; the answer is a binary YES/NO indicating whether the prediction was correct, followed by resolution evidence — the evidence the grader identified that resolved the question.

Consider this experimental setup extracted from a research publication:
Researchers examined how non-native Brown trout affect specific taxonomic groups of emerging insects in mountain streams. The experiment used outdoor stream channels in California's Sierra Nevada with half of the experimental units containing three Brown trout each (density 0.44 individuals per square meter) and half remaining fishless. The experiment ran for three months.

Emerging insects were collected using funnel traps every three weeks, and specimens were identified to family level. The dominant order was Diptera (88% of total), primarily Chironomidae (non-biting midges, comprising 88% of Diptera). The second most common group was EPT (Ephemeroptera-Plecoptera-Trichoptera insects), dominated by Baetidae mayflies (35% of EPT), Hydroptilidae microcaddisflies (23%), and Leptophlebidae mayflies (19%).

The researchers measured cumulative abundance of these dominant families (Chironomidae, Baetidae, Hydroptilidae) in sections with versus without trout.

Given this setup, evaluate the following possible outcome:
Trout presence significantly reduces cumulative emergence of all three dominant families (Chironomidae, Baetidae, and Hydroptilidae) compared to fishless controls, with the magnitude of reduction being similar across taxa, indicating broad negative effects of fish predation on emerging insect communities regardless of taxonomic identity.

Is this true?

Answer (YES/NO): NO